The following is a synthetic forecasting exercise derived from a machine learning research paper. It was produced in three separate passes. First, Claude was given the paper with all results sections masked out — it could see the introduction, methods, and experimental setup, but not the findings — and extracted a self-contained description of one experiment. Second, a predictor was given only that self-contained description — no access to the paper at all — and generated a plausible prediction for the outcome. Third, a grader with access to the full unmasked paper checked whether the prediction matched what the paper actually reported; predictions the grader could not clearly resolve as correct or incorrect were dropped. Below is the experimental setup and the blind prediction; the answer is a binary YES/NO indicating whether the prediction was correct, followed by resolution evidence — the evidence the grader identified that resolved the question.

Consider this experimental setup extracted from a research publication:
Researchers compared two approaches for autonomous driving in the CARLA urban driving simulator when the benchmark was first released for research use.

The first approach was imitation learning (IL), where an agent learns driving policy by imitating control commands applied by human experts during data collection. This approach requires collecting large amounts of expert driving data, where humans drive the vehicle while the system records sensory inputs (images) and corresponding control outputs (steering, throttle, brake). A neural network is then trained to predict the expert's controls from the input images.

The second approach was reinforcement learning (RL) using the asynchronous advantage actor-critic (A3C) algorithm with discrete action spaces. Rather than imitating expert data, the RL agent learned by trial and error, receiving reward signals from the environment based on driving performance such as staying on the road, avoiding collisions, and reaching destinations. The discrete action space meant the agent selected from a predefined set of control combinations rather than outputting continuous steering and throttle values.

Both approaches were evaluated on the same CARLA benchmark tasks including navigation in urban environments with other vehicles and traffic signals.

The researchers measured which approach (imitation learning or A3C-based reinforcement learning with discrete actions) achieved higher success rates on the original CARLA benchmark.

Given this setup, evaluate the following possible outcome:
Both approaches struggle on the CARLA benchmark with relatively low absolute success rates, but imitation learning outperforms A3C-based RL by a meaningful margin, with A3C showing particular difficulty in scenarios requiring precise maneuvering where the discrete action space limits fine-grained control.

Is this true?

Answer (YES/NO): NO